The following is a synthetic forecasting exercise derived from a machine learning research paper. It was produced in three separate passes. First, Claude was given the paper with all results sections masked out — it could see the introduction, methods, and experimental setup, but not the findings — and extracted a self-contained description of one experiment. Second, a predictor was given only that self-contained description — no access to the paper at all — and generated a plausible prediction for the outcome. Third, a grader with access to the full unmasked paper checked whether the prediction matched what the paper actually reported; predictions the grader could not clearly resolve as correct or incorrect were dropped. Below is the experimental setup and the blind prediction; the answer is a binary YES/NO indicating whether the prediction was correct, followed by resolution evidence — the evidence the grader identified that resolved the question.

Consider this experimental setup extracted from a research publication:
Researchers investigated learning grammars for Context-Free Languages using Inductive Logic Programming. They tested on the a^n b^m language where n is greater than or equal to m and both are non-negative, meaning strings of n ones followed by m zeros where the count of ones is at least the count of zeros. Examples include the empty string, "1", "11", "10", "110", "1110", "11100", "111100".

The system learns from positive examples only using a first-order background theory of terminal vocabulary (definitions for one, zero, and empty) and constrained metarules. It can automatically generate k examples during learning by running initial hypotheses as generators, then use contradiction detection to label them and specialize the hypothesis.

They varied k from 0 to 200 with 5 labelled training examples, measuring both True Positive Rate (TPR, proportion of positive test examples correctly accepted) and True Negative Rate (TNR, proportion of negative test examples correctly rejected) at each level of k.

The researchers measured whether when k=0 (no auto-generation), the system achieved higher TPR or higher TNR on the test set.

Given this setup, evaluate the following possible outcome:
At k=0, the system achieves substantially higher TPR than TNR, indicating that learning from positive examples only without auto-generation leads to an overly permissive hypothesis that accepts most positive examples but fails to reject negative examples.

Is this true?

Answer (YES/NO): YES